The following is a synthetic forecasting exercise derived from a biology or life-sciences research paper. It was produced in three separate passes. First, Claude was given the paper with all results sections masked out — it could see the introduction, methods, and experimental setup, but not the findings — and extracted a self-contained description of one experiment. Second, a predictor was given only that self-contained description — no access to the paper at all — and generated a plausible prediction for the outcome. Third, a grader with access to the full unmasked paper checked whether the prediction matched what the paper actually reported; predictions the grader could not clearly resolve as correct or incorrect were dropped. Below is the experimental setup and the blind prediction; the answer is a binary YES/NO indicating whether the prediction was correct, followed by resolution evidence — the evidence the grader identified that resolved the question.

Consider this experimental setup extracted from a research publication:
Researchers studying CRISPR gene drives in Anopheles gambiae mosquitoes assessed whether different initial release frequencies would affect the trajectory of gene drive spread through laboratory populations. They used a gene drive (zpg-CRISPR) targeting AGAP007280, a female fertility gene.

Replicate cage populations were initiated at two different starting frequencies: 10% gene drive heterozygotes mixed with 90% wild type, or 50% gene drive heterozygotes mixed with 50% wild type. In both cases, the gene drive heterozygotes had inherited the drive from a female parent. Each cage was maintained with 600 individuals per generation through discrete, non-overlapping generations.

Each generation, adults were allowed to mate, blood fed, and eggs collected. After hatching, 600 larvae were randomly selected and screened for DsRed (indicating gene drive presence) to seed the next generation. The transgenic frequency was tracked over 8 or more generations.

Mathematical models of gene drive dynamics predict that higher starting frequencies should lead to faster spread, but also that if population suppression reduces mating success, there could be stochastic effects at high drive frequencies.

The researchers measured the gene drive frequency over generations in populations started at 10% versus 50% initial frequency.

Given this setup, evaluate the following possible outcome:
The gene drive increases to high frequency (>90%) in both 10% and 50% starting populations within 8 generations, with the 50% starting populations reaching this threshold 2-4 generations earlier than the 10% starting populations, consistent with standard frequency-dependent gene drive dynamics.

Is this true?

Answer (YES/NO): NO